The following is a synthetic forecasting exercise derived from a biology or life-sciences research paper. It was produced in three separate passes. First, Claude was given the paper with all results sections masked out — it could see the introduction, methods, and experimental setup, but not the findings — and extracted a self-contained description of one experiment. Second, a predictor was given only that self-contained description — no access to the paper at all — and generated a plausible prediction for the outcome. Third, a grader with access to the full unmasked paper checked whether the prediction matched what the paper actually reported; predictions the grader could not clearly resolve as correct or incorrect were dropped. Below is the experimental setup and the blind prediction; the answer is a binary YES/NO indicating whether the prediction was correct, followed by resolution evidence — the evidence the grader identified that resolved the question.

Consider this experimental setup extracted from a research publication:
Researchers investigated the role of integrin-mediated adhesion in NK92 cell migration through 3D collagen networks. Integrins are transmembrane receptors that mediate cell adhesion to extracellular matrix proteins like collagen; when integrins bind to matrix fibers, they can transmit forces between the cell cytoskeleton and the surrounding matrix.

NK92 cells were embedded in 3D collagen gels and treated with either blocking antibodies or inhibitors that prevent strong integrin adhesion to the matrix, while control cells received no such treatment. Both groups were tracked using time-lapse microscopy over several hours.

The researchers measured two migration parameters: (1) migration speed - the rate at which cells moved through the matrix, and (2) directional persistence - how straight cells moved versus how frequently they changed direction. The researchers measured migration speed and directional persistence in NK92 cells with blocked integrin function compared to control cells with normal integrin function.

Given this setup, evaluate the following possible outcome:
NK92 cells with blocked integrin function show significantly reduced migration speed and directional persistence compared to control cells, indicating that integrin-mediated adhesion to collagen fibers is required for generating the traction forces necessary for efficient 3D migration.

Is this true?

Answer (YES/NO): NO